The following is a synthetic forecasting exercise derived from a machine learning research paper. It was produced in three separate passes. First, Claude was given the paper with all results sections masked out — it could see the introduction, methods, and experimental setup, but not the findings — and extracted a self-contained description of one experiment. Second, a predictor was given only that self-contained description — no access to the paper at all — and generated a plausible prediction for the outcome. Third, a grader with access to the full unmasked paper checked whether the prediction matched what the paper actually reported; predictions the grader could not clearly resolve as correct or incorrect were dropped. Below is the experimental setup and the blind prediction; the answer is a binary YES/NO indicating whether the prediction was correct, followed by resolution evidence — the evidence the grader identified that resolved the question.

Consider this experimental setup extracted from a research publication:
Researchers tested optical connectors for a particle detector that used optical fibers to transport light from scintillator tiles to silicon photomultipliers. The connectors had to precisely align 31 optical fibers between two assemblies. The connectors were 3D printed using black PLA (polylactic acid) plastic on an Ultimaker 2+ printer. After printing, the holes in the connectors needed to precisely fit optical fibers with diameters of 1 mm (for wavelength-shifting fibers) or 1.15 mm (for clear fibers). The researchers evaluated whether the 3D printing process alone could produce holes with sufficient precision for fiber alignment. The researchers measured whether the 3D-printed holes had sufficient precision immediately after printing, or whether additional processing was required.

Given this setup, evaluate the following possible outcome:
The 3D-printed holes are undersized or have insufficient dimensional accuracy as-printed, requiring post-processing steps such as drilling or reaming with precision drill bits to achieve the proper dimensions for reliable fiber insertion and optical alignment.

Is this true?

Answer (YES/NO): YES